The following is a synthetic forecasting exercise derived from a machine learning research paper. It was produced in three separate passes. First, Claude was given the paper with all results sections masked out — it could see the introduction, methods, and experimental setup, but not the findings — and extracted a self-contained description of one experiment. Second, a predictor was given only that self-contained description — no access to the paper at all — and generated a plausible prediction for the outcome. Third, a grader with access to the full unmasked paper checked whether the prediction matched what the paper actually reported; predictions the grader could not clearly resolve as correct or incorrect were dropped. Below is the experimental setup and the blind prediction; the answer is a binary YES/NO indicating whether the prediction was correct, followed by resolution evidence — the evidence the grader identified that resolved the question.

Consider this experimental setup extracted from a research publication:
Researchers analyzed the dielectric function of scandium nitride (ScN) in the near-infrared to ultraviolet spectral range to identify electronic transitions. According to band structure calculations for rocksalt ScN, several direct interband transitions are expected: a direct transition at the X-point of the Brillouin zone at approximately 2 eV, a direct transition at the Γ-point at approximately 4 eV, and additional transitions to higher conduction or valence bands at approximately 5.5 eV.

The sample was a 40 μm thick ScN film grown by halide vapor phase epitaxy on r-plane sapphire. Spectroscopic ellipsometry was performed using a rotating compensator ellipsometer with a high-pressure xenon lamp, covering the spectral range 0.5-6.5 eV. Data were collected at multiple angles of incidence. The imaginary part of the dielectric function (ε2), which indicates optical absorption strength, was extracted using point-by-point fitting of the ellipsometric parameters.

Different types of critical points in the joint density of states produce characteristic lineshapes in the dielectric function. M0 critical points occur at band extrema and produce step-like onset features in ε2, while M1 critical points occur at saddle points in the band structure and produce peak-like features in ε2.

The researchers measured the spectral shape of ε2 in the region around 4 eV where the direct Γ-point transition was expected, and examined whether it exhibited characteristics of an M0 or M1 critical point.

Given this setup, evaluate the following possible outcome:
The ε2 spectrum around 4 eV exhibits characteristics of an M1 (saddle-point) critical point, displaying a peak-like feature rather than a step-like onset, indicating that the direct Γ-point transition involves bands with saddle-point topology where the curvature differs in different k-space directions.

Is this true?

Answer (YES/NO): YES